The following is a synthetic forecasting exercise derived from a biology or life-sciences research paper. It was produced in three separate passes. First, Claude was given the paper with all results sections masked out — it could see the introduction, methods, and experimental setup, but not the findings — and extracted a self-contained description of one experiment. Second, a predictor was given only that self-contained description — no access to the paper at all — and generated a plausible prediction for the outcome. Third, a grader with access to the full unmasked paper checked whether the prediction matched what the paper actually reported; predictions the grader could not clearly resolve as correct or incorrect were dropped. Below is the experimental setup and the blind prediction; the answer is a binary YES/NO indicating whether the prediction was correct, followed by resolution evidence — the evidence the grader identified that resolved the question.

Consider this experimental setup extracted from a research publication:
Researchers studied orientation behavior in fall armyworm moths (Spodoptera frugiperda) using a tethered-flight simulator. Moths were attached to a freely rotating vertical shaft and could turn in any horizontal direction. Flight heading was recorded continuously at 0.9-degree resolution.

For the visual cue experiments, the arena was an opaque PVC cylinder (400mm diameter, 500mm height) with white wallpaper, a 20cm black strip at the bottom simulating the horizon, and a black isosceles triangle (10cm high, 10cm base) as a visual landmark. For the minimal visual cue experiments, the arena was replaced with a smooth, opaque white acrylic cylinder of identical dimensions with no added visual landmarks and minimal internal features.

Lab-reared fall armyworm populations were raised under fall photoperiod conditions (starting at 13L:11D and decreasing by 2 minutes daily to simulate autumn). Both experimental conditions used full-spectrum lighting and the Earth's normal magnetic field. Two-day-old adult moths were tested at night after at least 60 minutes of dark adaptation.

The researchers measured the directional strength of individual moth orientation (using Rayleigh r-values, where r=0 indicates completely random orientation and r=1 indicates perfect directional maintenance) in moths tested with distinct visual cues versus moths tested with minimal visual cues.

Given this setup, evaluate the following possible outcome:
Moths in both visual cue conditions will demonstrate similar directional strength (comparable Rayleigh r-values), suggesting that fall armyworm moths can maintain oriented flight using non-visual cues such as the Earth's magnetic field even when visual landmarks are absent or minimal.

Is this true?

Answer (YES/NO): NO